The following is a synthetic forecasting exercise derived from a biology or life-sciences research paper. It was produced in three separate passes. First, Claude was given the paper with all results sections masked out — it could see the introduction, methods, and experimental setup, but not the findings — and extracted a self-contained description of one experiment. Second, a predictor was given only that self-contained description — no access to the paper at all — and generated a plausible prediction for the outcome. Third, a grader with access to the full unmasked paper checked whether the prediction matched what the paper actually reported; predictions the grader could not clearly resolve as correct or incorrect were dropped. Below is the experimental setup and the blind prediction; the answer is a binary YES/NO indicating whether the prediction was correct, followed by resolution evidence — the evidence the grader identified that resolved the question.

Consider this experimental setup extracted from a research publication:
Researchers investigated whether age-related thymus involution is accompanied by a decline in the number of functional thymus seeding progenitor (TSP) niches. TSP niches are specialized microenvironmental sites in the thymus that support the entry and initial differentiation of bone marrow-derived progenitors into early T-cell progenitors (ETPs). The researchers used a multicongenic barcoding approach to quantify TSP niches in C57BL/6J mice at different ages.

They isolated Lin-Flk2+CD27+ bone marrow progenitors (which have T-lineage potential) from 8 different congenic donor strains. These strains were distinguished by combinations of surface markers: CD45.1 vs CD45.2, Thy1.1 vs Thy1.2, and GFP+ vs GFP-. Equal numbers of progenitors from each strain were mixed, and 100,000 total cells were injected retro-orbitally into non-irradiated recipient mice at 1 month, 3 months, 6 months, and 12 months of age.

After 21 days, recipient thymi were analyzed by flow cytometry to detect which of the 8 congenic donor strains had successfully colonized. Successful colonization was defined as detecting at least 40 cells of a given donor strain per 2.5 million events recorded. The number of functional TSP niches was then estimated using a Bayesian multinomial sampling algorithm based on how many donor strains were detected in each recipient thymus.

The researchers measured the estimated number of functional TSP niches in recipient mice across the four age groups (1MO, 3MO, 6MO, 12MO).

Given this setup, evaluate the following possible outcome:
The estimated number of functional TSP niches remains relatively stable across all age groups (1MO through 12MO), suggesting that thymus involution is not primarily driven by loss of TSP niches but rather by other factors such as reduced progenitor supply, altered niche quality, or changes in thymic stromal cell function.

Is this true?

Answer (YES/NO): YES